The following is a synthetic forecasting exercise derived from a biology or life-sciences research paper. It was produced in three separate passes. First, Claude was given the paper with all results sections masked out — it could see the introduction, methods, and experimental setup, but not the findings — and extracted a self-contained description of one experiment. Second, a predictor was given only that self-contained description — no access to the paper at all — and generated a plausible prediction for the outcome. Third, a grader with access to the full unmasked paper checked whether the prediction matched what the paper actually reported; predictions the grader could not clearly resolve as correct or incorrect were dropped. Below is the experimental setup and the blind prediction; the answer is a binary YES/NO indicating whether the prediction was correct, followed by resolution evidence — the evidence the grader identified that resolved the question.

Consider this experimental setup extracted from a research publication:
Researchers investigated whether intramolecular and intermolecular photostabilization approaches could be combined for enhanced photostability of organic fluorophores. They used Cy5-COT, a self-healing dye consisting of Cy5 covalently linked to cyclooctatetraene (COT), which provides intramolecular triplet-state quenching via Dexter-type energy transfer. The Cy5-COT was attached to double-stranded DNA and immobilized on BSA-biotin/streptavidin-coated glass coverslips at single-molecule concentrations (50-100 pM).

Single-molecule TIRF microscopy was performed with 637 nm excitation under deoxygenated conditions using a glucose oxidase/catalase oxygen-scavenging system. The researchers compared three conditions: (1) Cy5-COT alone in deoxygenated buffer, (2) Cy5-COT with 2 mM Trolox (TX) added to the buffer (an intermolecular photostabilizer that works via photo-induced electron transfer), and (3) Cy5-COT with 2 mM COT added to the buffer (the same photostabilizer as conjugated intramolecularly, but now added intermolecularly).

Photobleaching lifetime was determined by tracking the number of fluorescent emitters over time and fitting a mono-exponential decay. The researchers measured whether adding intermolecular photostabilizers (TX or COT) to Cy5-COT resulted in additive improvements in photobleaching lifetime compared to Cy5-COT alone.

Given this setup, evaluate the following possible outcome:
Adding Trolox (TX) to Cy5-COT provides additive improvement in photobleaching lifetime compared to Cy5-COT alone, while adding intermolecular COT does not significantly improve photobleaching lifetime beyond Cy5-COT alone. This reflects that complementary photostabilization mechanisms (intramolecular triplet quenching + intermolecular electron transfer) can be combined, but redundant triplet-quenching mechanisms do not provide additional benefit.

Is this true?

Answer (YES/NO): NO